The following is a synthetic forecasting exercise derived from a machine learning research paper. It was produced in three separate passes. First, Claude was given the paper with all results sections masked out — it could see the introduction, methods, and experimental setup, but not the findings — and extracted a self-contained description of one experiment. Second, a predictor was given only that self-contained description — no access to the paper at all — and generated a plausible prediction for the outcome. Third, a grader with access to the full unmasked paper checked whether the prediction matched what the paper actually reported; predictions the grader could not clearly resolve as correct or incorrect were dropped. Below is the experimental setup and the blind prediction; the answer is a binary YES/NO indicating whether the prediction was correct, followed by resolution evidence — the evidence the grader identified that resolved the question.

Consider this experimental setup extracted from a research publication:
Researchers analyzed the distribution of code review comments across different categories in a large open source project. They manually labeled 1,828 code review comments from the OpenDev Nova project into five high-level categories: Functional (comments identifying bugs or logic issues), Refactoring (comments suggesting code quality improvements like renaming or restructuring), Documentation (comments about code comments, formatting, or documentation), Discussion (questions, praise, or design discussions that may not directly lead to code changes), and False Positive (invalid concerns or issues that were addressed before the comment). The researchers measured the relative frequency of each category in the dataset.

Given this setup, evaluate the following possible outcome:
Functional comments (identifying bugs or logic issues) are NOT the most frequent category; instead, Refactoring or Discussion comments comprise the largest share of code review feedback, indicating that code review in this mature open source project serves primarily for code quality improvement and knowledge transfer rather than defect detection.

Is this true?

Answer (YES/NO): YES